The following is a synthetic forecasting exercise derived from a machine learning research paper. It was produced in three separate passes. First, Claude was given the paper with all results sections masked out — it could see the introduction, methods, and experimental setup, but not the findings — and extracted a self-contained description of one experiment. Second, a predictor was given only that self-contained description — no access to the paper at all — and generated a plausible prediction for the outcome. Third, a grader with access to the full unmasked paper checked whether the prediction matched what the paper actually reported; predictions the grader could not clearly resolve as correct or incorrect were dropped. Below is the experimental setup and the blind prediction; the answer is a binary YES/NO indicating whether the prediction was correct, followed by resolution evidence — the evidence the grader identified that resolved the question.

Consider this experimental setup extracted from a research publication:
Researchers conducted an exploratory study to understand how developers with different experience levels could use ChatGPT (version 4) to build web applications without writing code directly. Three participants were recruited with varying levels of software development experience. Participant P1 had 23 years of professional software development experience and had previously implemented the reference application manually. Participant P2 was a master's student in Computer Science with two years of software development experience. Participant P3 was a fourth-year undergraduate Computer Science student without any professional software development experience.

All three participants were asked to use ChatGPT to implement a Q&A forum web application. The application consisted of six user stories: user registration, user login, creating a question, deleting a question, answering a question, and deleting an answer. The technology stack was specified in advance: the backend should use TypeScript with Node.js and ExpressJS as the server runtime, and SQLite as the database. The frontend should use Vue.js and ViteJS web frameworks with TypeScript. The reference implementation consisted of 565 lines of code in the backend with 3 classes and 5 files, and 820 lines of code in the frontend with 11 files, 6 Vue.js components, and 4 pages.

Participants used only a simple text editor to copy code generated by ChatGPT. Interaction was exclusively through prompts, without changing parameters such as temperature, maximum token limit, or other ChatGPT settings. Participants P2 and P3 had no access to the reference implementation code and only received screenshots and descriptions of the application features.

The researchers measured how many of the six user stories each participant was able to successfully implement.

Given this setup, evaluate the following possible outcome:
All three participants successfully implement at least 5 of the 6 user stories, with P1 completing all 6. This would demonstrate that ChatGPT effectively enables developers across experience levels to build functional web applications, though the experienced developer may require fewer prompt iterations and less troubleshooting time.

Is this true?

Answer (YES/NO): NO